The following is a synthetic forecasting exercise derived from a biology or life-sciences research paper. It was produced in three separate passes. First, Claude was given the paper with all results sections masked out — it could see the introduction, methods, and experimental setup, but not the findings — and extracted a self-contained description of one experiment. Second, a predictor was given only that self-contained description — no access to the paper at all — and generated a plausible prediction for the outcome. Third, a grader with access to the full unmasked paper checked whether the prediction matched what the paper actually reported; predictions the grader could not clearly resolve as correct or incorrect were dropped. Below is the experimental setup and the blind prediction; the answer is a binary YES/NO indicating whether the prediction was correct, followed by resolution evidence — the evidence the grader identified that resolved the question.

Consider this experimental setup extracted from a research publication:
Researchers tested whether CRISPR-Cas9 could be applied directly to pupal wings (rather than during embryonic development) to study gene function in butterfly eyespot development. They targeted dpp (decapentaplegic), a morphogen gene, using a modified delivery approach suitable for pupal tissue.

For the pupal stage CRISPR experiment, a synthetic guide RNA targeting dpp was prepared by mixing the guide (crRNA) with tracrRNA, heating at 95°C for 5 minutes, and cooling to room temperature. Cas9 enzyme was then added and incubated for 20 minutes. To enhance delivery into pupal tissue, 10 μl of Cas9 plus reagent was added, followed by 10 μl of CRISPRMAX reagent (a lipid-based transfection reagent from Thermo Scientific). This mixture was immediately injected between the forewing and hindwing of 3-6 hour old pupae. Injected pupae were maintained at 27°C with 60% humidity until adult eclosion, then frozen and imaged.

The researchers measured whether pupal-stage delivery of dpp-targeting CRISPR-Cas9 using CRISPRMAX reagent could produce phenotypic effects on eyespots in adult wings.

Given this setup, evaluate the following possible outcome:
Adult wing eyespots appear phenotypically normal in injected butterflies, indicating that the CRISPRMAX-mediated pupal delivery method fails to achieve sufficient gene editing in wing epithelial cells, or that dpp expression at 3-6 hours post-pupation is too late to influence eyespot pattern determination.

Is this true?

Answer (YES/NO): NO